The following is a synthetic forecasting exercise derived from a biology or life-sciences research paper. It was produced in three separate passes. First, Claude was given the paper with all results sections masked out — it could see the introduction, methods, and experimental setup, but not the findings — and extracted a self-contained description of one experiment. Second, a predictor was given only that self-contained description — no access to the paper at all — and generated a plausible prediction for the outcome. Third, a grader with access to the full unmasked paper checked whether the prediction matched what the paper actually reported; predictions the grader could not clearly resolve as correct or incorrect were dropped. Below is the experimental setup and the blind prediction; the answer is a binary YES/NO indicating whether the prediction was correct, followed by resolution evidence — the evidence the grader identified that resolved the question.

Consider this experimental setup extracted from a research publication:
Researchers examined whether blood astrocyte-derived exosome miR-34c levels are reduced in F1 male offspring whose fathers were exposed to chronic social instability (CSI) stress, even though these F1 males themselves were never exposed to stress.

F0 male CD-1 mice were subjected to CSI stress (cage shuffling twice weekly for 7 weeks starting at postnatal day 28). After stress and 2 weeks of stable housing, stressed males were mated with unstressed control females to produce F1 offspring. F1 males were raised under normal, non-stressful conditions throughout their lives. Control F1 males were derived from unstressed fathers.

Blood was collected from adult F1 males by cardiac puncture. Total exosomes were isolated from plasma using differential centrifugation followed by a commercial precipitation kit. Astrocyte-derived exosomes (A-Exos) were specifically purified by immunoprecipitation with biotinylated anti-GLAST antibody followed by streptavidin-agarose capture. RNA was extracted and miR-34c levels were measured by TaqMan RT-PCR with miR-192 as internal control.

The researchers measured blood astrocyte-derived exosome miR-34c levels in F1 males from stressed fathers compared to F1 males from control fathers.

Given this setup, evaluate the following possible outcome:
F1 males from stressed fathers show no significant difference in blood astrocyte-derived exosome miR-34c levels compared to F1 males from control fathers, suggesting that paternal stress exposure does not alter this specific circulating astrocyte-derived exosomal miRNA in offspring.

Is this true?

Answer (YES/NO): NO